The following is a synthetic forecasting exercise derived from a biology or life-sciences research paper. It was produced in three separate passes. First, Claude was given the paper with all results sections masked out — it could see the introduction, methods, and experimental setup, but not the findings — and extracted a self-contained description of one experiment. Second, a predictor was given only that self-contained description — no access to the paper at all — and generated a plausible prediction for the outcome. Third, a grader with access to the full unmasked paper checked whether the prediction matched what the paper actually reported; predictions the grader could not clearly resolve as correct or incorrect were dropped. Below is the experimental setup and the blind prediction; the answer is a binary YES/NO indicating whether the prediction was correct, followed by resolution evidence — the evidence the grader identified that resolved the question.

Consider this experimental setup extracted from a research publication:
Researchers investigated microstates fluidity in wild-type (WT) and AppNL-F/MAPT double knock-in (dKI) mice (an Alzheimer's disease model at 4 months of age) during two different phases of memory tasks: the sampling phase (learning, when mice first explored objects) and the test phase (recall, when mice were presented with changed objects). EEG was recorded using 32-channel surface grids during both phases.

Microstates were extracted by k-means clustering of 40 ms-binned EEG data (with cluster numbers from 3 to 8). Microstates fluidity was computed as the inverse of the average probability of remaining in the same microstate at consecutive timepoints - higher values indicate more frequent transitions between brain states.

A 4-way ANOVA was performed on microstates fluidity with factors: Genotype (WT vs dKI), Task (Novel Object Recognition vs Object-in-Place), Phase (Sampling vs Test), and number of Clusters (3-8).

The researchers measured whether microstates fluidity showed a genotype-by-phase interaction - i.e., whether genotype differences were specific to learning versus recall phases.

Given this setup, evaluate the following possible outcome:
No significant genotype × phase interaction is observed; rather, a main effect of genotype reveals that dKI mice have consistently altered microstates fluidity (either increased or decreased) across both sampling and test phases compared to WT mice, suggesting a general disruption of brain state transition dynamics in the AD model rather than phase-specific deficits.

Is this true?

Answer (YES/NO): YES